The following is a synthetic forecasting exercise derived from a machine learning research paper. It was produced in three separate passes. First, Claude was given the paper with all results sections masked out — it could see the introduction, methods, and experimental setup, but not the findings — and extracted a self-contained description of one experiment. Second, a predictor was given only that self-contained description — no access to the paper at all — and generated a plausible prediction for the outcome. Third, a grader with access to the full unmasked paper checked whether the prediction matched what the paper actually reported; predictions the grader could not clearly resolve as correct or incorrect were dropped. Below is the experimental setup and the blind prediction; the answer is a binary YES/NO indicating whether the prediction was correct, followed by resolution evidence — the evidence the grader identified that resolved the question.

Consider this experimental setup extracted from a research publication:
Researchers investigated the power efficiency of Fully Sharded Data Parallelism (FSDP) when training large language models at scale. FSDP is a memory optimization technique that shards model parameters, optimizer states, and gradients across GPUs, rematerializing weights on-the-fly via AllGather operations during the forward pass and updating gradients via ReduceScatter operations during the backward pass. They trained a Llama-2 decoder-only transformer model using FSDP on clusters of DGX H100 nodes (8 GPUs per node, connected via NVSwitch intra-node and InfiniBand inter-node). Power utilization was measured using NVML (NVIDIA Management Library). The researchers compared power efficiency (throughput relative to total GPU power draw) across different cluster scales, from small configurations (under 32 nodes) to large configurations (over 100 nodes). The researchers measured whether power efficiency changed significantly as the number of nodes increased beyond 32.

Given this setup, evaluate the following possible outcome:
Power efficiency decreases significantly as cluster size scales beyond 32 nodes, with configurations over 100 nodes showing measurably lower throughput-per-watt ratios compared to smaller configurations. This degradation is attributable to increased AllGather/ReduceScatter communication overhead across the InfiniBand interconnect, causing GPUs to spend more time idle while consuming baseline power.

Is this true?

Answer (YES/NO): YES